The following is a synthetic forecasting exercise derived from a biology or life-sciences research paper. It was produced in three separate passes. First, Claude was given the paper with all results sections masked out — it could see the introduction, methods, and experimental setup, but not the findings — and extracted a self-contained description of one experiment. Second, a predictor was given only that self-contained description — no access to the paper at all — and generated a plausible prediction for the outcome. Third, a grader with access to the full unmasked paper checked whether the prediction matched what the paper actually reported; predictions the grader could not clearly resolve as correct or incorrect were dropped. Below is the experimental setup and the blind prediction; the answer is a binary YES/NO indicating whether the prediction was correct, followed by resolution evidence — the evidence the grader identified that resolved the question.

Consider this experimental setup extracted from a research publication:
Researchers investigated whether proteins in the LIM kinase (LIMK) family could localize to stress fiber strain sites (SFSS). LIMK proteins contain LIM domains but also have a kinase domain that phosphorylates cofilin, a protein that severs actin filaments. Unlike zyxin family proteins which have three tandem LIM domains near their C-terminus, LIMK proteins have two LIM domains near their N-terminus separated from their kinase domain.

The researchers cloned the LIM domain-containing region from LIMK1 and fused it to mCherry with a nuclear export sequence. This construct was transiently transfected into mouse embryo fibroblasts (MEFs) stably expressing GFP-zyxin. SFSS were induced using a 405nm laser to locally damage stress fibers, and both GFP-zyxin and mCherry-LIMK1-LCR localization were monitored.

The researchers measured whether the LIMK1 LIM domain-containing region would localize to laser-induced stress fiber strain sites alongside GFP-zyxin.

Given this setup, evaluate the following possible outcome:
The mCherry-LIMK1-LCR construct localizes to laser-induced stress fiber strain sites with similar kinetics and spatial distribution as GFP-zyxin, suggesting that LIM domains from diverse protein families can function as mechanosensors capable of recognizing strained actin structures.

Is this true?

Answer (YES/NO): NO